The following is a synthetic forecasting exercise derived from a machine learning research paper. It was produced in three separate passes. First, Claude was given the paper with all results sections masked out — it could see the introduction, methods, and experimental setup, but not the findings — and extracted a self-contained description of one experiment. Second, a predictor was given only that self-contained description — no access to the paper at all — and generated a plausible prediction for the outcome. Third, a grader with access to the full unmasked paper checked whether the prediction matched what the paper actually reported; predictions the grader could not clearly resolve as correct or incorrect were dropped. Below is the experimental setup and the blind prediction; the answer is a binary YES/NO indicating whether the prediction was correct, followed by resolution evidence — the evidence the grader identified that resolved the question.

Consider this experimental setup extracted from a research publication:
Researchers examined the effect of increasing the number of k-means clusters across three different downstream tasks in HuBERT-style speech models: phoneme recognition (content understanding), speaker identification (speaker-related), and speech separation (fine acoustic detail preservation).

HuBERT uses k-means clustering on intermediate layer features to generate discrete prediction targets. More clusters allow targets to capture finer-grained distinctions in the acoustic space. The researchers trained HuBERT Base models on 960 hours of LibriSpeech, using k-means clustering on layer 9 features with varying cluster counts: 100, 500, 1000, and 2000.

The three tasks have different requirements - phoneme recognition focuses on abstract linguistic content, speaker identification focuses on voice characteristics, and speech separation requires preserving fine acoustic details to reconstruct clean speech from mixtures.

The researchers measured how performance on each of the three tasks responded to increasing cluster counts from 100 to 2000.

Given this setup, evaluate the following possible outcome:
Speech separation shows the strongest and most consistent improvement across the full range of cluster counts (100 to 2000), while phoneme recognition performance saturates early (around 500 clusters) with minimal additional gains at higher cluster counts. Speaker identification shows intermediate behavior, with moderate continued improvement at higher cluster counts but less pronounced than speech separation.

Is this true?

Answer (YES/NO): NO